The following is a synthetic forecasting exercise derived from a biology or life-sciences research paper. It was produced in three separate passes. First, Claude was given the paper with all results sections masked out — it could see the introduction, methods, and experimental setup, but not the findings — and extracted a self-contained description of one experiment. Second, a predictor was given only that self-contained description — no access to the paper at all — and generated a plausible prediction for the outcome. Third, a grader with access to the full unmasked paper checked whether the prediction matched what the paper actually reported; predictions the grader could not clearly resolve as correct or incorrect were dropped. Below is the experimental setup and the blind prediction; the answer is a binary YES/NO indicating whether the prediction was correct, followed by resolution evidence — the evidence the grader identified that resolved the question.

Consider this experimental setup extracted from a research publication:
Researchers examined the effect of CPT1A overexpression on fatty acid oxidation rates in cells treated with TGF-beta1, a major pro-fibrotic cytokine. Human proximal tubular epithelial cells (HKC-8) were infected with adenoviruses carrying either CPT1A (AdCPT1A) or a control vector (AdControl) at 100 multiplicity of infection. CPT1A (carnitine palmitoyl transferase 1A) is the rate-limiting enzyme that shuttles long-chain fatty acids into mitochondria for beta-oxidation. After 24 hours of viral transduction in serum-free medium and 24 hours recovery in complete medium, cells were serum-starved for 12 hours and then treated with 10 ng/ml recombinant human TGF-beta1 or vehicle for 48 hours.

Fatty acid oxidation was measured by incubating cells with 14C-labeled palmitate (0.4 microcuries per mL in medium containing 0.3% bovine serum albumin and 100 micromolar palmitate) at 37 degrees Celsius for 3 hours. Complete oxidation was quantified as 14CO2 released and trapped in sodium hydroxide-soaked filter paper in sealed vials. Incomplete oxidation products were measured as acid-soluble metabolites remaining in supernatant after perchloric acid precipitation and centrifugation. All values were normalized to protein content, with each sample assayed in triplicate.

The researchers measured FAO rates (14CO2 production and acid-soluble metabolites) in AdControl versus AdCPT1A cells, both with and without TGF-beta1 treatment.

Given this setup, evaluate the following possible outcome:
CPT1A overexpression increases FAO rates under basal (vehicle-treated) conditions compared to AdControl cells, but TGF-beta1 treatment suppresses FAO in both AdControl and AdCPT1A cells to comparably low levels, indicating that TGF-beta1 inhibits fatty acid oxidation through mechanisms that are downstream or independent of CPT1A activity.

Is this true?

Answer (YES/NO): NO